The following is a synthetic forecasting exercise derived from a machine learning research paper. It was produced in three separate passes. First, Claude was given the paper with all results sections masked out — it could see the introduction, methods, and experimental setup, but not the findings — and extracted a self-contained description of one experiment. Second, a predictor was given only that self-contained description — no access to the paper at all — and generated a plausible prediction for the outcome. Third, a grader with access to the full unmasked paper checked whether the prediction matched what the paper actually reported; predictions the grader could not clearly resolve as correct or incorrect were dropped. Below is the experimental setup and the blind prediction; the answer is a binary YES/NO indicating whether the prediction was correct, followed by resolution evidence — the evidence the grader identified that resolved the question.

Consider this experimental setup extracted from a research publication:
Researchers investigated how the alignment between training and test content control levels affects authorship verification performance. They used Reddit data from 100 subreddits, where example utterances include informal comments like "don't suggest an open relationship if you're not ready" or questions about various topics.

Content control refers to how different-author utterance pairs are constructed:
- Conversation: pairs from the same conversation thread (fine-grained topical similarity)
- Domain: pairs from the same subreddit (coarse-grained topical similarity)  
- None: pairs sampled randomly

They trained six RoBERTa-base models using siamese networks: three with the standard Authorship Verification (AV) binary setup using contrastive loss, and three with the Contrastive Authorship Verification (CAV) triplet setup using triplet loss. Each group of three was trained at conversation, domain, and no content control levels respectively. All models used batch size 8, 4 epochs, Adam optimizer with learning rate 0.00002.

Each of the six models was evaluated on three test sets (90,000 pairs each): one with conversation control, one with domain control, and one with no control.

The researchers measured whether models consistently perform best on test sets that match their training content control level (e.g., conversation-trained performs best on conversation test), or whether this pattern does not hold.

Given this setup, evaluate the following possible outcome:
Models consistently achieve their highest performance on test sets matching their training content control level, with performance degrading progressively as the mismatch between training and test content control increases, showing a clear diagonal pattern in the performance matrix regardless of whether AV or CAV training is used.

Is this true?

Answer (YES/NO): NO